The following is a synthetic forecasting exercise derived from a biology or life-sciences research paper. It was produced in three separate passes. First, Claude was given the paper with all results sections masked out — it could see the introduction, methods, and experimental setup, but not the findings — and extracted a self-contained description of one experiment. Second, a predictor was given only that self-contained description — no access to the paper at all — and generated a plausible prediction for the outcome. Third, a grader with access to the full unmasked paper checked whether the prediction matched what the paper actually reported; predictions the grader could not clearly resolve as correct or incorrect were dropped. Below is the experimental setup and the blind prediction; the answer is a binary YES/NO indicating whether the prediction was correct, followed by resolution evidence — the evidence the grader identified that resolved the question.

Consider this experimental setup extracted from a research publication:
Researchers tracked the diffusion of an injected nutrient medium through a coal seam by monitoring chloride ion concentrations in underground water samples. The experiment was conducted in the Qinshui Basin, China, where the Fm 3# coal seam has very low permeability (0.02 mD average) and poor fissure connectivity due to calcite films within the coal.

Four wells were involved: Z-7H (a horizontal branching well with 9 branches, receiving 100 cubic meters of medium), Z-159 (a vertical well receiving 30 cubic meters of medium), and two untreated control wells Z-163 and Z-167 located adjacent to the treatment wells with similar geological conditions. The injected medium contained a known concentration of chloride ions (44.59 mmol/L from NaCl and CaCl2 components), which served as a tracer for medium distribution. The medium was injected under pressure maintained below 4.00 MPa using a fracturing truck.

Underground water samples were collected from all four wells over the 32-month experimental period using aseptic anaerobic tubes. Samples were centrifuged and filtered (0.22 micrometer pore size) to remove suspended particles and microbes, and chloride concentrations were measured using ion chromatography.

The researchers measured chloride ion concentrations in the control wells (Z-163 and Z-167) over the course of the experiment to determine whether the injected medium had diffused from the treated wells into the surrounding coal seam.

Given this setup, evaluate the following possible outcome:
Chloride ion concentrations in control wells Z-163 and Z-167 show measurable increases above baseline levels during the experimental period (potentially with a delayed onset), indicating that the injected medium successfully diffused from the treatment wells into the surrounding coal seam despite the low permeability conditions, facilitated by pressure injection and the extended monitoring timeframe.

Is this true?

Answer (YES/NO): NO